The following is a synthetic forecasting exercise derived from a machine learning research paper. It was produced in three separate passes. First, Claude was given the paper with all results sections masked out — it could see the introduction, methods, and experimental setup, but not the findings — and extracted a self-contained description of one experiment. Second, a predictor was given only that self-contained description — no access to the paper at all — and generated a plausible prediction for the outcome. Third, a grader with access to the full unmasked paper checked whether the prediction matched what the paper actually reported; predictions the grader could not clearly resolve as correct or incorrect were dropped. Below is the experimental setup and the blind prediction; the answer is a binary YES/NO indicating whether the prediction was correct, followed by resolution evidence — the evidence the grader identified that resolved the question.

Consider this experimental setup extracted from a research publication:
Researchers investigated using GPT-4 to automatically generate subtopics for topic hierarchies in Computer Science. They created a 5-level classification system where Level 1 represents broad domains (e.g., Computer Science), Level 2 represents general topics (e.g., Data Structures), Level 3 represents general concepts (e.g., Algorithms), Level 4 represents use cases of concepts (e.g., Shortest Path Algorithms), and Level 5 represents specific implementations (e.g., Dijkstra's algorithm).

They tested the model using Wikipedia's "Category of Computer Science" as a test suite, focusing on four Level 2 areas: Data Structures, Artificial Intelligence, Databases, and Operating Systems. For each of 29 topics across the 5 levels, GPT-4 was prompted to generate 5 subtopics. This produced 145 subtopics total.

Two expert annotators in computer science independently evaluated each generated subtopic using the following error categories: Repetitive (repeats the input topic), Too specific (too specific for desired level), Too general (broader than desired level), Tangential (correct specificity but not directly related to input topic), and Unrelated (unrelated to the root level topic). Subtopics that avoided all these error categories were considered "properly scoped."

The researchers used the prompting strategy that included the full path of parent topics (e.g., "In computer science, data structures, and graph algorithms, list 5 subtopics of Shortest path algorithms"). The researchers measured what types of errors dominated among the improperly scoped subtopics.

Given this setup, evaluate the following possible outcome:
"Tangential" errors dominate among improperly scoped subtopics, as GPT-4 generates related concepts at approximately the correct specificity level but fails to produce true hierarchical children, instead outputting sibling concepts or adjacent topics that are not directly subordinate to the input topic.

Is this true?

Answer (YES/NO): NO